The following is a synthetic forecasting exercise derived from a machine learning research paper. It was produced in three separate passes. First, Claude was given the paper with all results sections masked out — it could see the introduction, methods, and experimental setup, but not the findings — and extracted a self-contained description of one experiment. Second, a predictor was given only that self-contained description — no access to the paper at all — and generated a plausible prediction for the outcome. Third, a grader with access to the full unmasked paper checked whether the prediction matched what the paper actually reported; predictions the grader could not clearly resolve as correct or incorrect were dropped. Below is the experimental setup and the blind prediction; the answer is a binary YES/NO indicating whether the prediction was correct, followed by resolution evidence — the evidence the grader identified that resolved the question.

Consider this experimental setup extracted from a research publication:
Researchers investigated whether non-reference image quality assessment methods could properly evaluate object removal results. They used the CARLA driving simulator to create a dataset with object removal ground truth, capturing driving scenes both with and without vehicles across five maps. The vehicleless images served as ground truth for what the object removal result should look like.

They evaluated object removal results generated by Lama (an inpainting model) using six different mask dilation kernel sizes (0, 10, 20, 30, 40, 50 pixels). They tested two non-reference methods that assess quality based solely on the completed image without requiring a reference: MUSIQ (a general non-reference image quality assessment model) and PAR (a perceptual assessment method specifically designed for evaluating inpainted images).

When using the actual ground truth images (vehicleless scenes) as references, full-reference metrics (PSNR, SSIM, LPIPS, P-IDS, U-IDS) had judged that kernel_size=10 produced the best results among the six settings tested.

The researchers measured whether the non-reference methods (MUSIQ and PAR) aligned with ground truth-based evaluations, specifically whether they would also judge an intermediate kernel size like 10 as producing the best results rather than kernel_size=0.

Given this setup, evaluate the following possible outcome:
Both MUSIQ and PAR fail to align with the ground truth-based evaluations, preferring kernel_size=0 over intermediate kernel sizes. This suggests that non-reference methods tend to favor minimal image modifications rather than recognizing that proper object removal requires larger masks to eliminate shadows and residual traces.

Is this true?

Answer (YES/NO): YES